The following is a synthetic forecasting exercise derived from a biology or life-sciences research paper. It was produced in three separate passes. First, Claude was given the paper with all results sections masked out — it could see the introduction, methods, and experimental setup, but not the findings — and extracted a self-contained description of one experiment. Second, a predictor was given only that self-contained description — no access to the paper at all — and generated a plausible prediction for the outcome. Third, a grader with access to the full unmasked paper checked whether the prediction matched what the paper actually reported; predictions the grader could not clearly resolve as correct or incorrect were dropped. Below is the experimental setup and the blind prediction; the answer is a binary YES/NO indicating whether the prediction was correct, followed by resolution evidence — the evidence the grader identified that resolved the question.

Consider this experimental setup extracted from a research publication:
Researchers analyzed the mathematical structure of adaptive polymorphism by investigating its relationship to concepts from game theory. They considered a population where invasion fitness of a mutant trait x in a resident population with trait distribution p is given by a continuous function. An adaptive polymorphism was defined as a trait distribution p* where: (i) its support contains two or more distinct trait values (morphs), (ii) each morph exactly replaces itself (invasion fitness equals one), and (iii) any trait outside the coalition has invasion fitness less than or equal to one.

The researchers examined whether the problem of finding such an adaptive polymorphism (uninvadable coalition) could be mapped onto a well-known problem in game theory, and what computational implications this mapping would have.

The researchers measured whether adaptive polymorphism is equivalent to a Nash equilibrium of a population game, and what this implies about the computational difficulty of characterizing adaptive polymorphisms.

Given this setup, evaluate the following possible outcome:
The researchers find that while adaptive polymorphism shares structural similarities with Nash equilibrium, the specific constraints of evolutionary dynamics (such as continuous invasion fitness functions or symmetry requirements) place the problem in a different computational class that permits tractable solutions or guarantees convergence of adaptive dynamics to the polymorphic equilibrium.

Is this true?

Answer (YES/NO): NO